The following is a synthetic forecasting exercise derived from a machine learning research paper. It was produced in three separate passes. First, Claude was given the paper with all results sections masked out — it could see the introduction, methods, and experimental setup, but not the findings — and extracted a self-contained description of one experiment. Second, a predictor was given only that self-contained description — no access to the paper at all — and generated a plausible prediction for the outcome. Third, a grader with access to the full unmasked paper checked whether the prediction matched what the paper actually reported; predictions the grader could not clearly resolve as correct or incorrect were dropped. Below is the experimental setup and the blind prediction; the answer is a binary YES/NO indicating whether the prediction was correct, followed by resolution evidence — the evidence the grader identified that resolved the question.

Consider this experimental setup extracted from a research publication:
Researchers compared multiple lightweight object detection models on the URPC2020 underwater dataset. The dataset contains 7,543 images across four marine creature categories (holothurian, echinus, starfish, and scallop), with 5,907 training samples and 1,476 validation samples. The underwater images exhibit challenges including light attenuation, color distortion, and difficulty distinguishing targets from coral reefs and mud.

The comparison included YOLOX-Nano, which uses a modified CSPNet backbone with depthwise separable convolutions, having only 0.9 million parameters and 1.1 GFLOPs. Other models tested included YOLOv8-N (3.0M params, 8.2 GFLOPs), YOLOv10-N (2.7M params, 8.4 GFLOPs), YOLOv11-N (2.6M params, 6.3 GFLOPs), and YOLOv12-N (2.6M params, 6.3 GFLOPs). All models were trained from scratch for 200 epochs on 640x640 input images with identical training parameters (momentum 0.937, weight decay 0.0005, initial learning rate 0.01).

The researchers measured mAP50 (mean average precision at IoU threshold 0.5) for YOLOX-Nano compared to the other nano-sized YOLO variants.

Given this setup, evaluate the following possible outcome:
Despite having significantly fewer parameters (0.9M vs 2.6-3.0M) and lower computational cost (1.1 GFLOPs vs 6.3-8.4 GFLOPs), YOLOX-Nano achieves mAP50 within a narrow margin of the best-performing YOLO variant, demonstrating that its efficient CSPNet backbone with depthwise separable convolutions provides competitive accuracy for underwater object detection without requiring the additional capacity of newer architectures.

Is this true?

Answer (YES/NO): NO